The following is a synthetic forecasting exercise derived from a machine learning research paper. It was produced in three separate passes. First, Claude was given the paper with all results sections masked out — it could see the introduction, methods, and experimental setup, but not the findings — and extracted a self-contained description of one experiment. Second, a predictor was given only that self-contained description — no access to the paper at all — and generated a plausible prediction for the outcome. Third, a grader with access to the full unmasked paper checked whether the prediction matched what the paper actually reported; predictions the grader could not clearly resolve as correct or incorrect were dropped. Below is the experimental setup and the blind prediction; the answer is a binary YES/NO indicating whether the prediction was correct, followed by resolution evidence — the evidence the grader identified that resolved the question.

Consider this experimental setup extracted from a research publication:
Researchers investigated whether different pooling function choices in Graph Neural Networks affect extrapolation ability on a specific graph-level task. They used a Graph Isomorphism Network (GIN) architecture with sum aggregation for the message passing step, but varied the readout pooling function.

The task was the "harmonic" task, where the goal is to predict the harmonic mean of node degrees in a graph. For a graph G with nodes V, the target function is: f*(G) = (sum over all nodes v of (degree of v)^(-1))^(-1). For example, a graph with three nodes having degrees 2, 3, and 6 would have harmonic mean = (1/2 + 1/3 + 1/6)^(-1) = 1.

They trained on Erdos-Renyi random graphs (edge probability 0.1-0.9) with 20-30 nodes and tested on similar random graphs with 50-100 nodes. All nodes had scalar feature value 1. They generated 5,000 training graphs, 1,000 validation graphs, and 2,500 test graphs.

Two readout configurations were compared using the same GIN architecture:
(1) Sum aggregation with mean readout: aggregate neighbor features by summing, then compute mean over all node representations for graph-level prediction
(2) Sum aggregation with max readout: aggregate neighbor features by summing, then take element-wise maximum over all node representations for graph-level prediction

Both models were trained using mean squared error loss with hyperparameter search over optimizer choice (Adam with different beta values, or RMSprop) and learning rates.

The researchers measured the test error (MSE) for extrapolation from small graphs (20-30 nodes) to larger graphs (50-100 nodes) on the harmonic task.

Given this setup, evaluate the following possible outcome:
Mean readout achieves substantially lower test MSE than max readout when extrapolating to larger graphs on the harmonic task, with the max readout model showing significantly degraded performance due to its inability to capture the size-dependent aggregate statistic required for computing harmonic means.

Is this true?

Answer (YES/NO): NO